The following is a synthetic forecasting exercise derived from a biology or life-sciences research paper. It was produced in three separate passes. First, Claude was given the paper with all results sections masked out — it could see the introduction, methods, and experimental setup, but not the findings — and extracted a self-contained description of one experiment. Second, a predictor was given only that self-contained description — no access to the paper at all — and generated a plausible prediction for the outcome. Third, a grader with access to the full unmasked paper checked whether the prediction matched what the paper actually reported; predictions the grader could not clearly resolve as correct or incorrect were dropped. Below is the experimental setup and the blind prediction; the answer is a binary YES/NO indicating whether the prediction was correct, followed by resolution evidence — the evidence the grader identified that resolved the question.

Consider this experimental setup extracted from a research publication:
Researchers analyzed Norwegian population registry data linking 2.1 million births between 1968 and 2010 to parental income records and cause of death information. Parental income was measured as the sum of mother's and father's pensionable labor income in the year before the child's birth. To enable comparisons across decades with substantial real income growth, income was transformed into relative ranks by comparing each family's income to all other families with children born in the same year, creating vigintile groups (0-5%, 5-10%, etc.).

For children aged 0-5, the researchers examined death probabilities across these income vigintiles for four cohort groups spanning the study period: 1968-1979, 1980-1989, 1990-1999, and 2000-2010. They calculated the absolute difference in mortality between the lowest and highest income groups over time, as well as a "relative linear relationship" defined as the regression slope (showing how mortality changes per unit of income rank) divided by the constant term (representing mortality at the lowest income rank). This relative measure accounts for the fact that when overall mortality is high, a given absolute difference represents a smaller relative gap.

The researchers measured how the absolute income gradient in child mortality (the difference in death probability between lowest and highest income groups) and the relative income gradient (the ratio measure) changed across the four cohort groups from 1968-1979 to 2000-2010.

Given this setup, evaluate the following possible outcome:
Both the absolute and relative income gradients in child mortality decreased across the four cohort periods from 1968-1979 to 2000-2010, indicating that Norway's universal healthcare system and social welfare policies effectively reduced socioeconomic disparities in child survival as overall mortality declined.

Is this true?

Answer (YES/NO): NO